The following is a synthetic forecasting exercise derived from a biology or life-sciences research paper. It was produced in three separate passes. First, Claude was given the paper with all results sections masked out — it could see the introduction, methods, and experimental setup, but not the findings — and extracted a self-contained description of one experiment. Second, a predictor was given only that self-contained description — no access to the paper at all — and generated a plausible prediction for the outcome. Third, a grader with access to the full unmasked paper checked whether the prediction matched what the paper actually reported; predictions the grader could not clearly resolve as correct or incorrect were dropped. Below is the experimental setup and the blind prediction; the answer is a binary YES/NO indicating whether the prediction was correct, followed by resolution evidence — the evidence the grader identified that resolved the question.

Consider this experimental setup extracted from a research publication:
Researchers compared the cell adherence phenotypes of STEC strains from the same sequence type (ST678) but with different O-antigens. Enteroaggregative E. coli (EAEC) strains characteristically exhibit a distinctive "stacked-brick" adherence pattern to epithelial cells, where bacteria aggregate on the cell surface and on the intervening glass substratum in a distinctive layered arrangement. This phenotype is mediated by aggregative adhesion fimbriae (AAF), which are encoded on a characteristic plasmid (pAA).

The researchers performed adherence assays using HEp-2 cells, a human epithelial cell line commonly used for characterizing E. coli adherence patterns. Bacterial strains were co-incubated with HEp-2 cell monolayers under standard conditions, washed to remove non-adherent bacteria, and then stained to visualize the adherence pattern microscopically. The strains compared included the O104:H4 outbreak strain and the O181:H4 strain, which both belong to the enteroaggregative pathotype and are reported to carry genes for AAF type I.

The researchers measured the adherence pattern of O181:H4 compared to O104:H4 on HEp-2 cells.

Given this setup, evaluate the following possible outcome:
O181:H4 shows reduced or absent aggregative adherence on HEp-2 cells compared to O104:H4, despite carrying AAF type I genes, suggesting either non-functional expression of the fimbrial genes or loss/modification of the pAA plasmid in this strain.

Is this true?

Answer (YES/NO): NO